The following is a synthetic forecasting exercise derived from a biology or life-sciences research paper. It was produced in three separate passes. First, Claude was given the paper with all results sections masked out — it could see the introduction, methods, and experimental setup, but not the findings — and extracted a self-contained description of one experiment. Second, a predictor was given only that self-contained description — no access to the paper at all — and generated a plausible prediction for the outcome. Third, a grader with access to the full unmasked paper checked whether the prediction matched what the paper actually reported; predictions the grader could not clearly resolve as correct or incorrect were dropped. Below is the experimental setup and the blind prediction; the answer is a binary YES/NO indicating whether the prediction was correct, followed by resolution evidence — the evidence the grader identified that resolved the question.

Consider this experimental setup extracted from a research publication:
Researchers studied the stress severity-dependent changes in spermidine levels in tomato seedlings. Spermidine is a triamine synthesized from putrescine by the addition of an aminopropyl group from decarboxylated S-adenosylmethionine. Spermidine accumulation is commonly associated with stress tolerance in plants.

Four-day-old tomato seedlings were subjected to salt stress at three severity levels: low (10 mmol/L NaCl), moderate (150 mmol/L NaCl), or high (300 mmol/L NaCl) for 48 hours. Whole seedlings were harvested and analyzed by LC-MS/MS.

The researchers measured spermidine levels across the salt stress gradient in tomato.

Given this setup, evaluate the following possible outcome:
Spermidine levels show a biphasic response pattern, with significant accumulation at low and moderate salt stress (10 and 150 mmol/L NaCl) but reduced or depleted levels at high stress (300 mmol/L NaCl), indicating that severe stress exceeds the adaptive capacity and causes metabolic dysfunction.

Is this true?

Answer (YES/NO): NO